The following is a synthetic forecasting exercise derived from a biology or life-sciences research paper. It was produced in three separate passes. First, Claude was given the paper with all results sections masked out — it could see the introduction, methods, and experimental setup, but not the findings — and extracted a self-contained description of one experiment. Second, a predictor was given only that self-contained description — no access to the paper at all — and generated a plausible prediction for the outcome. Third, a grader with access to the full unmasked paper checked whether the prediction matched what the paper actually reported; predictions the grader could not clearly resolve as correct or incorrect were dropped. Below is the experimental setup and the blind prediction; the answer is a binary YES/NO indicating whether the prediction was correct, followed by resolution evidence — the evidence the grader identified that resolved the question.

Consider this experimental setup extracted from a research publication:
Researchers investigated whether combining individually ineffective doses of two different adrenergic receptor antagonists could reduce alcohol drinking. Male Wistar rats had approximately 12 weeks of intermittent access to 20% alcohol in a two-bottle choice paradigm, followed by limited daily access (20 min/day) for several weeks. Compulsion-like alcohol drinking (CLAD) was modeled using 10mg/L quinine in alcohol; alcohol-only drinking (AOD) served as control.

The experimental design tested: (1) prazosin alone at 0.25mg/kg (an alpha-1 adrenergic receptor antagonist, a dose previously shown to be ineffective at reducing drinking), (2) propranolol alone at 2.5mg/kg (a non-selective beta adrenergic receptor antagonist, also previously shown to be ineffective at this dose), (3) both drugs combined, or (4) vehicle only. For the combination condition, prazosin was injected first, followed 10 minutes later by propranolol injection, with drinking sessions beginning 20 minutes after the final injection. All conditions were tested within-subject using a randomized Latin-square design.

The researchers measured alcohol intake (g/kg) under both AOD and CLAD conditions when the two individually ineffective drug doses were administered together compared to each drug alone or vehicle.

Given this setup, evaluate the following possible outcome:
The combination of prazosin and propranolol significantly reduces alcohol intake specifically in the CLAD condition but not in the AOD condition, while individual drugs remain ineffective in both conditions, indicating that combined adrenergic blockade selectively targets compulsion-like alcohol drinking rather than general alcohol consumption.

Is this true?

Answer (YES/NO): NO